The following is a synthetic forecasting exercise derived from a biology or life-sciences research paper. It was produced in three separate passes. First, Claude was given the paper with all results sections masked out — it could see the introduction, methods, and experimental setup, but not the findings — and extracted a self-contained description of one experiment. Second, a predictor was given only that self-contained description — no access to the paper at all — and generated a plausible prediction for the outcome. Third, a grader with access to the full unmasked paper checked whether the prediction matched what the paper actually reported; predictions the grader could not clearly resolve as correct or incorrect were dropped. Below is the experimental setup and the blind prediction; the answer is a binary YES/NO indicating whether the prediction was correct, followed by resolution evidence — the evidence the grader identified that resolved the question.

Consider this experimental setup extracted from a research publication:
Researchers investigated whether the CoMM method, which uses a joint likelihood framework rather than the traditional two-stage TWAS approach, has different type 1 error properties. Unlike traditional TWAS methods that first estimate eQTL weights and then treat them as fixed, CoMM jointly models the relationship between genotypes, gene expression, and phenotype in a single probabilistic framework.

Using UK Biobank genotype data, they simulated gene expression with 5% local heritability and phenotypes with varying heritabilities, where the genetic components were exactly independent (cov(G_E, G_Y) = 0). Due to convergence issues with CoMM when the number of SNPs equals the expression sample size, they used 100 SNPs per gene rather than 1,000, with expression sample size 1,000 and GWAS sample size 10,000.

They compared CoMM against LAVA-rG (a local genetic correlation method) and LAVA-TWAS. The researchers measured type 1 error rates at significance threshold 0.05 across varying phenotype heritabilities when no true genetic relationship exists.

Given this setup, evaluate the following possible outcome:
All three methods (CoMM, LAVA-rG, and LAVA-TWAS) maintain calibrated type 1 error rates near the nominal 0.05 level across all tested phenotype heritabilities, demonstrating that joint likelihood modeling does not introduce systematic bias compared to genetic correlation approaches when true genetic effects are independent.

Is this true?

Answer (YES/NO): NO